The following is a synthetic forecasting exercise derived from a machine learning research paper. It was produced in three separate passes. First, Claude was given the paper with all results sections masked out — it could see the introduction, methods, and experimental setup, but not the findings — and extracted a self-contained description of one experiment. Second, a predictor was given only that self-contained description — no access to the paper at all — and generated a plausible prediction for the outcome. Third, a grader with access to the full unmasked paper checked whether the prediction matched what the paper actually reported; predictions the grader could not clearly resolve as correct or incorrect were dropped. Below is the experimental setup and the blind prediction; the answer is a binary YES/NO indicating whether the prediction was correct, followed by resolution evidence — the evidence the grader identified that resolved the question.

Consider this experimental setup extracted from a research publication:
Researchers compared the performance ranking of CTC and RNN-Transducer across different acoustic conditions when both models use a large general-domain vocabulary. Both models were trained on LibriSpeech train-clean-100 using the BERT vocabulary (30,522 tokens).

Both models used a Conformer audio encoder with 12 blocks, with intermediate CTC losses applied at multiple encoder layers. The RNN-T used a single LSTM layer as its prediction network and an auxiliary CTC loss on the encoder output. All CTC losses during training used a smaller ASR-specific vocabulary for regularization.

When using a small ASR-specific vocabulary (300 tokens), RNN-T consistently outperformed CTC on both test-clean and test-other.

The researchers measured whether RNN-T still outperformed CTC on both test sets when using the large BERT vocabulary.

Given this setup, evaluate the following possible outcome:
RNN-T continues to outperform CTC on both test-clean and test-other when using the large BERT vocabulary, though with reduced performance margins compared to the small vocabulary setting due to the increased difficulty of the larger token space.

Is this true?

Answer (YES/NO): NO